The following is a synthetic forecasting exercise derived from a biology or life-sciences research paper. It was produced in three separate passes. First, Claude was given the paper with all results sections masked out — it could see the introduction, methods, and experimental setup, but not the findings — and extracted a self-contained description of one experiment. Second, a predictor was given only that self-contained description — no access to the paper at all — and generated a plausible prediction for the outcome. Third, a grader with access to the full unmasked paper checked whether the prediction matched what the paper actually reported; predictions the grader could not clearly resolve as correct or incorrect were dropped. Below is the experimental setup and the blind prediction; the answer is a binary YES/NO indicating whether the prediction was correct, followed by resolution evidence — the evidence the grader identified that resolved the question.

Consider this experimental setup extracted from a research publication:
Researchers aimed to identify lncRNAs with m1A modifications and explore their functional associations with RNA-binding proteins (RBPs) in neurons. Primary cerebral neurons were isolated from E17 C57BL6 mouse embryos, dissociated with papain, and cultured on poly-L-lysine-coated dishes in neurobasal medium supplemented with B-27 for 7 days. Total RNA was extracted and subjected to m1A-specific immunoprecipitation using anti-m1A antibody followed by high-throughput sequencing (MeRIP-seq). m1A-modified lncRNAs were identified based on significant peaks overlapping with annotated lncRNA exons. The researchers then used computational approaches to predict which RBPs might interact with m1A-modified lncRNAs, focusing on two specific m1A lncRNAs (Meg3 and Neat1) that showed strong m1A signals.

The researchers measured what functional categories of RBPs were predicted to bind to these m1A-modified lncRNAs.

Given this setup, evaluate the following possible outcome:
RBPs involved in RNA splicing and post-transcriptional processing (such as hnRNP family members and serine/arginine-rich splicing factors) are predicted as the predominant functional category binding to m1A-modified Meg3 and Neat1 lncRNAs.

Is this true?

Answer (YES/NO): YES